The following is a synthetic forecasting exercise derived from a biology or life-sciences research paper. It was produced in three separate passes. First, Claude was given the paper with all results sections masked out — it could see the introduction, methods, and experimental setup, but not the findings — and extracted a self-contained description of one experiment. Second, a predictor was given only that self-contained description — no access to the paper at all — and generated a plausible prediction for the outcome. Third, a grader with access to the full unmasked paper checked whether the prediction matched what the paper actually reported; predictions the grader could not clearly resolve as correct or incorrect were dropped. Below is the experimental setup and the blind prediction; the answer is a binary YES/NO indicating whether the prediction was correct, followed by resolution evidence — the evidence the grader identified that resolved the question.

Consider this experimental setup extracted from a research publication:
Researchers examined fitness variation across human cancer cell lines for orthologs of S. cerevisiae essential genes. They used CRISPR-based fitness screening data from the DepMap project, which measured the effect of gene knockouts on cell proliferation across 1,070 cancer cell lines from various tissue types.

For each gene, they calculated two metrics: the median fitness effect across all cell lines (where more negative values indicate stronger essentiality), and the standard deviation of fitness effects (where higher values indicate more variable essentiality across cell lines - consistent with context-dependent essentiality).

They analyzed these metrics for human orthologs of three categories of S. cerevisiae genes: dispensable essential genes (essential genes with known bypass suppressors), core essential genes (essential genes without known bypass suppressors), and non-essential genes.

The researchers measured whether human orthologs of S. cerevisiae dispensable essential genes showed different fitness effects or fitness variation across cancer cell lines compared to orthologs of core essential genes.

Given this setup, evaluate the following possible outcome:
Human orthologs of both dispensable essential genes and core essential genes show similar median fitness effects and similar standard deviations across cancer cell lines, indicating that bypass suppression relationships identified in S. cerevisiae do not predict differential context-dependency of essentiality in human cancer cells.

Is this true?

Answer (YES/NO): NO